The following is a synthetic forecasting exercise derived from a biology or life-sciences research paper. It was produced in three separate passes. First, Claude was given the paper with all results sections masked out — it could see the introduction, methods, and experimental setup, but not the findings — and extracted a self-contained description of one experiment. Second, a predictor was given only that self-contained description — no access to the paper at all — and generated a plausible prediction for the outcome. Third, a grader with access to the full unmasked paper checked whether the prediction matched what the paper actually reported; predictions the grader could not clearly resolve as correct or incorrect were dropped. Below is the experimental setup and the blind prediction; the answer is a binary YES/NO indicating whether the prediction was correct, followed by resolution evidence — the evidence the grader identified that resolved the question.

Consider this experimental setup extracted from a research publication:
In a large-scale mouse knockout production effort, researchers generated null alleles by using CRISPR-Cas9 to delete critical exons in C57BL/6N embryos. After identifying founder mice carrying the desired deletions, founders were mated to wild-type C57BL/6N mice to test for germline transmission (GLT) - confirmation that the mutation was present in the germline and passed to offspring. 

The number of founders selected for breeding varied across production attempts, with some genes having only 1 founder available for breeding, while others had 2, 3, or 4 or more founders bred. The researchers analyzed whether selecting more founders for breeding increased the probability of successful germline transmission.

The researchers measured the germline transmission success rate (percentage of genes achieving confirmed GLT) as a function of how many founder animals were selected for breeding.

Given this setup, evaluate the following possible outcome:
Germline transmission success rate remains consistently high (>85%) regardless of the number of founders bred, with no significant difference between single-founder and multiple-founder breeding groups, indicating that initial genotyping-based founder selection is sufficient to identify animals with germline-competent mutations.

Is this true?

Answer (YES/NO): NO